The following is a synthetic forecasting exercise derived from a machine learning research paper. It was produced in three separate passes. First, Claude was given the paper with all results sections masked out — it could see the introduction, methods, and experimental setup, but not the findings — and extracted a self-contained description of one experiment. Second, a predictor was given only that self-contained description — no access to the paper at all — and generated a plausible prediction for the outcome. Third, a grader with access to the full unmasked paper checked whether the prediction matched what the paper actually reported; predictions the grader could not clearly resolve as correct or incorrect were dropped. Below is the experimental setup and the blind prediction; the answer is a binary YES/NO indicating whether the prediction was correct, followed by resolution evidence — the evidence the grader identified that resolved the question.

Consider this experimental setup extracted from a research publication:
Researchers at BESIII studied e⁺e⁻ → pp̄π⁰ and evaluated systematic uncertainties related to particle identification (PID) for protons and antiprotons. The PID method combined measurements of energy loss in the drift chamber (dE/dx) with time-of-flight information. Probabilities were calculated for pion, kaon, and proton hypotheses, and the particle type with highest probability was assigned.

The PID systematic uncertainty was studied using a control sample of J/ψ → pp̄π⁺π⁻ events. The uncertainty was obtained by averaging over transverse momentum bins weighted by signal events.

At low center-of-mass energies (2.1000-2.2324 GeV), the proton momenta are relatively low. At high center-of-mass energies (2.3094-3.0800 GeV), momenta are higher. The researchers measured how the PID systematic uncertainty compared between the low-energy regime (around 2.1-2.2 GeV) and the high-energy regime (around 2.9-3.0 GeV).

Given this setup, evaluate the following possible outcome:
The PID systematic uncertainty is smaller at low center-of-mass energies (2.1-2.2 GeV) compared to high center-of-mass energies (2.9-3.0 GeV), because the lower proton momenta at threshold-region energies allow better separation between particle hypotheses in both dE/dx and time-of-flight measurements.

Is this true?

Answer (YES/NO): NO